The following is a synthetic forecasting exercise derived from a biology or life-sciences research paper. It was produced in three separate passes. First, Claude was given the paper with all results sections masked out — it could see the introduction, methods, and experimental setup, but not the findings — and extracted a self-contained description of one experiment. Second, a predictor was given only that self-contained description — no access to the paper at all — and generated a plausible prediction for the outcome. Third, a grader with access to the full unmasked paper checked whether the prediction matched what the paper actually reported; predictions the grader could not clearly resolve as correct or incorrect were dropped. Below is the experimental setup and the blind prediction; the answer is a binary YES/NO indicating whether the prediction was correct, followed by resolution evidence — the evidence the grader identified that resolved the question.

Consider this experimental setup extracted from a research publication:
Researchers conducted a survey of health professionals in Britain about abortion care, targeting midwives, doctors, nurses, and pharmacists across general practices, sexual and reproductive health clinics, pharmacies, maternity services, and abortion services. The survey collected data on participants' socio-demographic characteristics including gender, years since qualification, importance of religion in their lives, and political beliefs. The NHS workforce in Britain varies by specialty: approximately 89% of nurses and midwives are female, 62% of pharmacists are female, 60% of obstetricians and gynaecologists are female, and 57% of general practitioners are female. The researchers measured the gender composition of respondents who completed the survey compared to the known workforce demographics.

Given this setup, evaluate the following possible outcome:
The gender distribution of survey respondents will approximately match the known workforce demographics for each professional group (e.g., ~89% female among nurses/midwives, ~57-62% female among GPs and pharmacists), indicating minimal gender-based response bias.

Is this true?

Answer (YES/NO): NO